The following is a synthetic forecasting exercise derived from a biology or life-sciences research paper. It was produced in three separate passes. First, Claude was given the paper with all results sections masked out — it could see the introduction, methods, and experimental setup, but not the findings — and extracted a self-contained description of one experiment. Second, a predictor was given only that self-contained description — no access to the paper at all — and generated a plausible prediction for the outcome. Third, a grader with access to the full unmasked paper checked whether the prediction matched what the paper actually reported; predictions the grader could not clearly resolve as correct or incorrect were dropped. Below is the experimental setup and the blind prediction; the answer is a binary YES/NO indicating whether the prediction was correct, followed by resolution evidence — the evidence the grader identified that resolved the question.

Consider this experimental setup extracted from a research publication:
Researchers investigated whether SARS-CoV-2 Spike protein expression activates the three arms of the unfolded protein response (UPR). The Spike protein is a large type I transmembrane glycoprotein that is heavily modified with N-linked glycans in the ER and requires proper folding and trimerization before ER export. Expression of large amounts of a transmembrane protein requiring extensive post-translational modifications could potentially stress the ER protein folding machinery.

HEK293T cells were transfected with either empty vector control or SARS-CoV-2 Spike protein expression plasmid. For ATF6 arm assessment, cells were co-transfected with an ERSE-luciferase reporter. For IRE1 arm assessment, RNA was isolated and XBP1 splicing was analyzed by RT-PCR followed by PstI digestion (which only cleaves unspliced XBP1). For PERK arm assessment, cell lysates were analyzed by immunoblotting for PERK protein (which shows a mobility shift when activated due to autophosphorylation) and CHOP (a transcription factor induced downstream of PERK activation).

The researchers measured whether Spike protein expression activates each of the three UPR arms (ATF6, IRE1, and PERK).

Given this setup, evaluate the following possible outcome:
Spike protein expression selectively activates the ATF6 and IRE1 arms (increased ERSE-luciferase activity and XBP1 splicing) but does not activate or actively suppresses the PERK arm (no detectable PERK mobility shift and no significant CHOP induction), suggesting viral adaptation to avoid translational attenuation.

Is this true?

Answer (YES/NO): NO